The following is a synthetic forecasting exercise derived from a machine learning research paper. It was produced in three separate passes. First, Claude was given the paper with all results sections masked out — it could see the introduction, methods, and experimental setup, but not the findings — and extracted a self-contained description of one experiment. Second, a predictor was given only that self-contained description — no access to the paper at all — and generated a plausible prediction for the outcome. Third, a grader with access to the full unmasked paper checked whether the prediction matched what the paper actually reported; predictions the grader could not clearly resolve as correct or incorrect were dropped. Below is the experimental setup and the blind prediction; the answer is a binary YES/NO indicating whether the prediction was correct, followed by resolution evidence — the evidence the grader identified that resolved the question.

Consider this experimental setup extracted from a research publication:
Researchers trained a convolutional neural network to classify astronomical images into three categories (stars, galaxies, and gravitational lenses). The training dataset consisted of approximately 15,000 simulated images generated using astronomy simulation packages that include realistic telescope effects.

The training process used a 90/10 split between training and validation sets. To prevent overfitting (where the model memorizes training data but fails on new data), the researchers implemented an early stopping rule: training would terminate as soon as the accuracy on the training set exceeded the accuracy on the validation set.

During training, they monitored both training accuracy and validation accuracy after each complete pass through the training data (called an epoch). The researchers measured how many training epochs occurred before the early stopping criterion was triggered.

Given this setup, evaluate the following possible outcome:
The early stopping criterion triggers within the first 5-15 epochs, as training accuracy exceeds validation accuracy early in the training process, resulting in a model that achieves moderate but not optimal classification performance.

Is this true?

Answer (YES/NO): YES